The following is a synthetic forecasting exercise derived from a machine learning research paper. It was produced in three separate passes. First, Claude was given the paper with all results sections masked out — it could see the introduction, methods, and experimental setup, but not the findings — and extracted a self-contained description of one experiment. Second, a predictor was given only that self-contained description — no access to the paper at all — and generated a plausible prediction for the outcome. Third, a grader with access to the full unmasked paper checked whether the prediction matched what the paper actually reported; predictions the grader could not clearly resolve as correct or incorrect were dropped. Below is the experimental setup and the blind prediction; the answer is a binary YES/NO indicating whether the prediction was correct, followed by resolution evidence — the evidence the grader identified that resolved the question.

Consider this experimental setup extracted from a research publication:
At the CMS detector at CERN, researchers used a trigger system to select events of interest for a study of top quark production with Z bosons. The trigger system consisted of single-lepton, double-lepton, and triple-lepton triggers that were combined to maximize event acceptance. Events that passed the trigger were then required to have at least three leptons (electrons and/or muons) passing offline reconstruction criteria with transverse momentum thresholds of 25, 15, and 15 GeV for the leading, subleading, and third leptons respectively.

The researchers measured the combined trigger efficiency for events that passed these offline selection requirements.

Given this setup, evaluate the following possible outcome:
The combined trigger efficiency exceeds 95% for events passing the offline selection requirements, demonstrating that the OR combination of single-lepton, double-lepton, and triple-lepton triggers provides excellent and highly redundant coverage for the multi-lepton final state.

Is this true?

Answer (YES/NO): YES